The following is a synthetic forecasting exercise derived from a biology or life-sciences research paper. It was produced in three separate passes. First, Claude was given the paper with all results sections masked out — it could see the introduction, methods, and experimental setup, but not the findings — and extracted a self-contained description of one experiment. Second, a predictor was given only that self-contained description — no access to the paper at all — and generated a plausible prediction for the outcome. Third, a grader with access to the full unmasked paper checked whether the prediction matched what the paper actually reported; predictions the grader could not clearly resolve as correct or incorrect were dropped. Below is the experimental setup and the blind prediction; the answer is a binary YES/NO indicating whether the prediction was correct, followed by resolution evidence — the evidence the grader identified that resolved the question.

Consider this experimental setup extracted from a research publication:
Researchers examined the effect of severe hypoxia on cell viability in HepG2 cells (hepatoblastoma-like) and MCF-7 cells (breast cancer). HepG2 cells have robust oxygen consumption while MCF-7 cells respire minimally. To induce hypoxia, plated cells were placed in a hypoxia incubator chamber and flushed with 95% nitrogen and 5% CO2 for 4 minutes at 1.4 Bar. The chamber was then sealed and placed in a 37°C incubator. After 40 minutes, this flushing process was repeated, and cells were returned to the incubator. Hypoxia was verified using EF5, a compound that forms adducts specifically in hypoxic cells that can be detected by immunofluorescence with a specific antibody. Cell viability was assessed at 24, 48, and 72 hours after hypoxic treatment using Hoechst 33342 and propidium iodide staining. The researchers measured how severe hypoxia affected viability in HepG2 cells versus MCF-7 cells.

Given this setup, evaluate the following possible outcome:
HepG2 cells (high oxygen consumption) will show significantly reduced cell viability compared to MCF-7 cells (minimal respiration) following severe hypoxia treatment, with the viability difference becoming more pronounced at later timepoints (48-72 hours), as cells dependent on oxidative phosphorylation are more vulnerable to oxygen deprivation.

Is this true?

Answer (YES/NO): NO